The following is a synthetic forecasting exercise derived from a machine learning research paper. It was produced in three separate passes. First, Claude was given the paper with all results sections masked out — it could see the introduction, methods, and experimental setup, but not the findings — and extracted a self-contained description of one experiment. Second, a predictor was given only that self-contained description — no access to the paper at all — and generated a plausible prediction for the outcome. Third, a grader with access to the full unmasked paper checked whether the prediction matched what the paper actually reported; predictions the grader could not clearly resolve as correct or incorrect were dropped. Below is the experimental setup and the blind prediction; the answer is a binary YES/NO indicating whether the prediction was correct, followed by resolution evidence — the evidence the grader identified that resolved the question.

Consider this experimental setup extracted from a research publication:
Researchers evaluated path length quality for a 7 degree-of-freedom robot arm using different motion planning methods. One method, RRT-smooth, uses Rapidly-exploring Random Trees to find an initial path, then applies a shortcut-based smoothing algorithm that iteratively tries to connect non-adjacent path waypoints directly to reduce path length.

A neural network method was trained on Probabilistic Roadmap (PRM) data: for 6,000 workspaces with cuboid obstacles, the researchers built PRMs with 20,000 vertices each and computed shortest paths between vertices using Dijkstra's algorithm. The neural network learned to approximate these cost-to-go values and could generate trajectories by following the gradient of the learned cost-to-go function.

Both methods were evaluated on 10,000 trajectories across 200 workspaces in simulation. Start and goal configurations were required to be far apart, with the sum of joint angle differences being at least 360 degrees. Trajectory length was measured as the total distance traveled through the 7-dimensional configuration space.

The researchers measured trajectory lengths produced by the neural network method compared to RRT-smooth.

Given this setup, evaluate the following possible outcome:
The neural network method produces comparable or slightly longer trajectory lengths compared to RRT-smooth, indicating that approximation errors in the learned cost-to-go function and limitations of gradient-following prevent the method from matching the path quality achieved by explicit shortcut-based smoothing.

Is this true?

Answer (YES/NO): NO